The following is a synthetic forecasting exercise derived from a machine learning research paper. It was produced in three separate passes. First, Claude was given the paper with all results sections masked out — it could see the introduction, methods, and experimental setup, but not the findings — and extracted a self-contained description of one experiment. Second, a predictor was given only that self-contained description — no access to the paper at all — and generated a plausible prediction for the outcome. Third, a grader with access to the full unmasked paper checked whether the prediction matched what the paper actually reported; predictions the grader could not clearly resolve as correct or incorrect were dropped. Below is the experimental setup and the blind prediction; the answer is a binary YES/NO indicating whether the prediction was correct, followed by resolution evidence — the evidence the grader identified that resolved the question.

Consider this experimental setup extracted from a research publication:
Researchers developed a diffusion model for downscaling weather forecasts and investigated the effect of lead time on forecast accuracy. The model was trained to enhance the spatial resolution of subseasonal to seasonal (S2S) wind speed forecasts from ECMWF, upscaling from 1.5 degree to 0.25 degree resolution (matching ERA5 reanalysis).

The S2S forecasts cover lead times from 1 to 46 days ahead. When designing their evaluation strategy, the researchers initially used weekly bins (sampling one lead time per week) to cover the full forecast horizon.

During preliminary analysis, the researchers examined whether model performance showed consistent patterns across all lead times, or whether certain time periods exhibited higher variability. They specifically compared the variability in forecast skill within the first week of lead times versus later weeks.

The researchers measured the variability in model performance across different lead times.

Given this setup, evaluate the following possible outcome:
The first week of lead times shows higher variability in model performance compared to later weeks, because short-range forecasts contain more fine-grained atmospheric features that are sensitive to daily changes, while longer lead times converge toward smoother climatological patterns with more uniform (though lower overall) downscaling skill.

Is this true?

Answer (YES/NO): YES